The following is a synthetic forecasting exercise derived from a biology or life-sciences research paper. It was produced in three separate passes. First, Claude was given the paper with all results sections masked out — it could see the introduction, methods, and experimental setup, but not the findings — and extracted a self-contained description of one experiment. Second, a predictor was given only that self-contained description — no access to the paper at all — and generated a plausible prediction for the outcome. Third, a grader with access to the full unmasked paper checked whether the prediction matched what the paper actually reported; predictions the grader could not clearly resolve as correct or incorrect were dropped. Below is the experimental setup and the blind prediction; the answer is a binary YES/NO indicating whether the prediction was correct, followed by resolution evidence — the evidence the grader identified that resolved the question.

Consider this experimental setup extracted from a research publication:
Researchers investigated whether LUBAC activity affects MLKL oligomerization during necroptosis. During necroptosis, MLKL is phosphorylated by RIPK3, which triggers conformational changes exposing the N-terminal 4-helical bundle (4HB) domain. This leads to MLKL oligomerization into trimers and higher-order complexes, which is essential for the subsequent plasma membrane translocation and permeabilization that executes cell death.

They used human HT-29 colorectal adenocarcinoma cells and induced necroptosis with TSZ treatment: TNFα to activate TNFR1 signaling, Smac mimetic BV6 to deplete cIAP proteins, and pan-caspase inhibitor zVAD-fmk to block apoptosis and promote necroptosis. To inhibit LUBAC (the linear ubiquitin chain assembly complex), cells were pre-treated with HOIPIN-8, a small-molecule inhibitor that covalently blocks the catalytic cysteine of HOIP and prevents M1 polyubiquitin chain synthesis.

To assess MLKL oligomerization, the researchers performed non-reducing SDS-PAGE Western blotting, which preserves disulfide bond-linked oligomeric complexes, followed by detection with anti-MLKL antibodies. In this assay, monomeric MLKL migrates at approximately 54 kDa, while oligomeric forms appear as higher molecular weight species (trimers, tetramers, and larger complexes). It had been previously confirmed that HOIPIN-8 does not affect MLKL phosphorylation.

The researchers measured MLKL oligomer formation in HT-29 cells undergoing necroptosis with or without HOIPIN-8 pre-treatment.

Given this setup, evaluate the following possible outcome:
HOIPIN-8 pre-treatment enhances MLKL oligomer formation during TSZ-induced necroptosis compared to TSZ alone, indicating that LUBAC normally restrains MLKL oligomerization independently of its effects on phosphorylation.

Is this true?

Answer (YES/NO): NO